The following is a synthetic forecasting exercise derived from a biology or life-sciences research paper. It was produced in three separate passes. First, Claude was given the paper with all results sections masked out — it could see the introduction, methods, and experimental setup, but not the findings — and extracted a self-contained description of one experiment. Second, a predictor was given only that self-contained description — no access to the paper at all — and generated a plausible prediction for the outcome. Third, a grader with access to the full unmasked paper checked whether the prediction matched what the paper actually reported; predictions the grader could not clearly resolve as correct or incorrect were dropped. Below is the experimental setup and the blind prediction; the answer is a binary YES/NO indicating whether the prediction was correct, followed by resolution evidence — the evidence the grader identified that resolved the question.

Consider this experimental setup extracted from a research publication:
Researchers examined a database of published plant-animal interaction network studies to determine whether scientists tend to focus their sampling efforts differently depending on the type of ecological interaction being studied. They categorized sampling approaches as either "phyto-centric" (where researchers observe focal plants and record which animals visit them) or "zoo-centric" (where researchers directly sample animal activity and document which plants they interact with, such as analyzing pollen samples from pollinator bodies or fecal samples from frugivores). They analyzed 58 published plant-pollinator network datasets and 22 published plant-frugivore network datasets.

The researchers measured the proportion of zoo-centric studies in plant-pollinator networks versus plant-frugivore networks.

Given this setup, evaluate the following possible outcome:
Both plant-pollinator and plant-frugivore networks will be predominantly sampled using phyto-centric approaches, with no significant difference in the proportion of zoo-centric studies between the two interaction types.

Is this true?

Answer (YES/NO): NO